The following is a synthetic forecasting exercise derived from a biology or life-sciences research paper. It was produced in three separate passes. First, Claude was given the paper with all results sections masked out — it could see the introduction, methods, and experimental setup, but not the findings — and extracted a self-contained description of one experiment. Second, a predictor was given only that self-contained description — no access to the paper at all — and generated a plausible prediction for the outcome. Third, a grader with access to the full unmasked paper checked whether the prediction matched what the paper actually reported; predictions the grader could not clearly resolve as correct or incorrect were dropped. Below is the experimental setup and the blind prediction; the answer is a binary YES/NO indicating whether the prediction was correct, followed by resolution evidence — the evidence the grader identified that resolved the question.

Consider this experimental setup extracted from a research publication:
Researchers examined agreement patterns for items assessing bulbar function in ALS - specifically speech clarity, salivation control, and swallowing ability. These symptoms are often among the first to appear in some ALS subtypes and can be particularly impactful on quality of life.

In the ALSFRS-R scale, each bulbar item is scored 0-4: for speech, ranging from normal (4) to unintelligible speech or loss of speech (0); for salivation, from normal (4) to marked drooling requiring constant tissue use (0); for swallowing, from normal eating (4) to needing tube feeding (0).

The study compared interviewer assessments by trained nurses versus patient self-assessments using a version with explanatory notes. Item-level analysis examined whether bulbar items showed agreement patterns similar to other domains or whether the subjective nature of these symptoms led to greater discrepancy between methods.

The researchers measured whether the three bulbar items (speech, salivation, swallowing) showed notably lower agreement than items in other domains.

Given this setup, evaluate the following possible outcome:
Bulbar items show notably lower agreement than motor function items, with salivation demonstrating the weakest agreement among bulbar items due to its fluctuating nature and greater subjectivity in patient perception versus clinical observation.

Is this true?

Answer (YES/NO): NO